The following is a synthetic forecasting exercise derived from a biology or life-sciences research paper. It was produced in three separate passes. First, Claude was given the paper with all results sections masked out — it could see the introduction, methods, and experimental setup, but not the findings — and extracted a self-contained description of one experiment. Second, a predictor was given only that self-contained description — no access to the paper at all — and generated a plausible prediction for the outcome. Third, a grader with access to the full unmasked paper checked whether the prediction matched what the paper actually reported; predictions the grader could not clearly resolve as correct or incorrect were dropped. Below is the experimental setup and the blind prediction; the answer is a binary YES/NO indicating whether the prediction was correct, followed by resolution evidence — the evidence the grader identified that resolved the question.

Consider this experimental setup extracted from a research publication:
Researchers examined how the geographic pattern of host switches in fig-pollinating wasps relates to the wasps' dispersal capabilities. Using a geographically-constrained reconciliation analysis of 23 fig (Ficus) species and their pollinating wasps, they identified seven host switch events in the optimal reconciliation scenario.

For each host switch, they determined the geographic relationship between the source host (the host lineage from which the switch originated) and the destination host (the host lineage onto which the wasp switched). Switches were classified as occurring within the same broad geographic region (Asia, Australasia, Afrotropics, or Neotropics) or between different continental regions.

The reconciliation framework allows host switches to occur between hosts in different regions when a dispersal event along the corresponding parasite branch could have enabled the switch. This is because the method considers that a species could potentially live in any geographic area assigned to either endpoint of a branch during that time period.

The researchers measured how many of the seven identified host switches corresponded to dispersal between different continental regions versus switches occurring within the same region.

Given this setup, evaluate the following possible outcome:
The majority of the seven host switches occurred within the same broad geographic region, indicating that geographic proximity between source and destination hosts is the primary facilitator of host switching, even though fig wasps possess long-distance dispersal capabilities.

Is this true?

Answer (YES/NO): YES